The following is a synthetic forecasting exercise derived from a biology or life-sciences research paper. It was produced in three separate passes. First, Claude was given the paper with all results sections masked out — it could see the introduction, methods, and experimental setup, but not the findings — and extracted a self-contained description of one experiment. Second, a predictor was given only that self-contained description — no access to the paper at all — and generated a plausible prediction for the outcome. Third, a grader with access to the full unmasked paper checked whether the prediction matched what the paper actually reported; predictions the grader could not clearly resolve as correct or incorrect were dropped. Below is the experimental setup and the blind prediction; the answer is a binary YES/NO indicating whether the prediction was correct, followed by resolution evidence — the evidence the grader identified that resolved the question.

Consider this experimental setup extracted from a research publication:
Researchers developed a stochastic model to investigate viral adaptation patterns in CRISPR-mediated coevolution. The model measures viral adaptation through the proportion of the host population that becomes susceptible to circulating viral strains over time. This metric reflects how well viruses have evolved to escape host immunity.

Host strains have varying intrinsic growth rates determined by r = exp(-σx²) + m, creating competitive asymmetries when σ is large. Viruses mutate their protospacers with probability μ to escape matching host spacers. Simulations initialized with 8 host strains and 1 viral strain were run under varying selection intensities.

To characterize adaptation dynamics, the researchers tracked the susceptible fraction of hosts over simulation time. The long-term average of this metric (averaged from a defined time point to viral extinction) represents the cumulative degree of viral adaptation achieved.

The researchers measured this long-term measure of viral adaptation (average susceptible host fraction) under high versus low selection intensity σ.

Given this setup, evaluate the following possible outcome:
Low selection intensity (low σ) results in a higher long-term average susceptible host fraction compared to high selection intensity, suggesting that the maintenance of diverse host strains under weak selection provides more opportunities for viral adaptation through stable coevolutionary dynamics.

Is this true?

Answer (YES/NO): NO